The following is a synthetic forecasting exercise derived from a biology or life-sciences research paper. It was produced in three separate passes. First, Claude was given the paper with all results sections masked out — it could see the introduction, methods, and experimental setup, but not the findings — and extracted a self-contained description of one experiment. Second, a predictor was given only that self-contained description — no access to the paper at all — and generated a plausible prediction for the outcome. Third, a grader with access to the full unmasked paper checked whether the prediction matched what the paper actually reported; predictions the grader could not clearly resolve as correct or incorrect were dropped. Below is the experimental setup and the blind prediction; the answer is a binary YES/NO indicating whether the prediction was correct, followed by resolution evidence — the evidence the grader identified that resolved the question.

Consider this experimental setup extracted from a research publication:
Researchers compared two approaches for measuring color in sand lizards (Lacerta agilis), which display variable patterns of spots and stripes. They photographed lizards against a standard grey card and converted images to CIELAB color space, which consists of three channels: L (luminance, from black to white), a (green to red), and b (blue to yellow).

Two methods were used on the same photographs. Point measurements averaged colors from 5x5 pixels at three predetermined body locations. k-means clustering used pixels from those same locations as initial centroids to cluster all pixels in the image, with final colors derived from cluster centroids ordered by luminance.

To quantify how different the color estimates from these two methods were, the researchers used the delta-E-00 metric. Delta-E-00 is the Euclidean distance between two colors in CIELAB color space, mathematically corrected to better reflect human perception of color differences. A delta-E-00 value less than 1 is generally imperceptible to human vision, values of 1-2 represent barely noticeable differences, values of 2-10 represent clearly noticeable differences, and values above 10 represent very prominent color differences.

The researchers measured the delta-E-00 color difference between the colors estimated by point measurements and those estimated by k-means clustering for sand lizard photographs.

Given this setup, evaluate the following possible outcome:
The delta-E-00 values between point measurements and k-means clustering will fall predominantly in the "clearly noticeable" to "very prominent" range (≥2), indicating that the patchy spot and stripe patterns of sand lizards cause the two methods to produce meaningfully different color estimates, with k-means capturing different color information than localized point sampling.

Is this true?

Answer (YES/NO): YES